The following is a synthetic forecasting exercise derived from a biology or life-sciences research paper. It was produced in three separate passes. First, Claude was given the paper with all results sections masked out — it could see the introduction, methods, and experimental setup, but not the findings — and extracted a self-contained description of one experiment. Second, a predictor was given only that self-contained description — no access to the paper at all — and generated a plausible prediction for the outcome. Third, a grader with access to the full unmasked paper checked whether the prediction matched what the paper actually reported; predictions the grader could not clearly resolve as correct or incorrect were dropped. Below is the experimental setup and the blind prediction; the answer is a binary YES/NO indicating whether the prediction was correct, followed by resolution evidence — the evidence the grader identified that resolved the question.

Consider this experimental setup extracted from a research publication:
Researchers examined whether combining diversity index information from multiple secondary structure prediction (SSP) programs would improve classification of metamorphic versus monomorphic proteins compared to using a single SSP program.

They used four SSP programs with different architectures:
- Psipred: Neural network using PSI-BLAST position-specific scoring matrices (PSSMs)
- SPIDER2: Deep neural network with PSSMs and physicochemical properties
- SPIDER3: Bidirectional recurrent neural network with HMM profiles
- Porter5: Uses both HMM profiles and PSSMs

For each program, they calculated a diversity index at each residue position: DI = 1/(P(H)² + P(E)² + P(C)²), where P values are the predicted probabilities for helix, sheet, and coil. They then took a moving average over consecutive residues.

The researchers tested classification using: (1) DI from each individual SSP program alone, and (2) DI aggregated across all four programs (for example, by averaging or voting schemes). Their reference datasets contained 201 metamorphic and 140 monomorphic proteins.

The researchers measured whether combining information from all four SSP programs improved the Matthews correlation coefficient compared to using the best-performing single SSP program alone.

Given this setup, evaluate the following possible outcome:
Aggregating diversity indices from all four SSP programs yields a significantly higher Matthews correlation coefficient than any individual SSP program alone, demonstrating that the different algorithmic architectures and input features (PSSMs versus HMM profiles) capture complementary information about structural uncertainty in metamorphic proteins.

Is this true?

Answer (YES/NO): NO